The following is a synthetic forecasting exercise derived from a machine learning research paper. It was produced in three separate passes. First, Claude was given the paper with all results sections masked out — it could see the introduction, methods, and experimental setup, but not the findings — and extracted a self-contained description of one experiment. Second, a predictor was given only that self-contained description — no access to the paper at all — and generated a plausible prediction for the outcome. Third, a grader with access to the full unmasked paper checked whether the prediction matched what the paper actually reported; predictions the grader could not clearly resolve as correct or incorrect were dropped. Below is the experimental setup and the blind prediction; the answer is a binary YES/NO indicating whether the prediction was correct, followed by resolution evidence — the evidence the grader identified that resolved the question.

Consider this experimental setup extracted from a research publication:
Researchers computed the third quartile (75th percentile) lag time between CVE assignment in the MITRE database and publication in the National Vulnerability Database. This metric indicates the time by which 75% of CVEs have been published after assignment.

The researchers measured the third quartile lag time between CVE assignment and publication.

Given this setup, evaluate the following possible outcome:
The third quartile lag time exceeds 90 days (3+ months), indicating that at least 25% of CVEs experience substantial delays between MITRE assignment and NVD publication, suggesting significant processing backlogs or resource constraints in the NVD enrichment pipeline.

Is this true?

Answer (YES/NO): YES